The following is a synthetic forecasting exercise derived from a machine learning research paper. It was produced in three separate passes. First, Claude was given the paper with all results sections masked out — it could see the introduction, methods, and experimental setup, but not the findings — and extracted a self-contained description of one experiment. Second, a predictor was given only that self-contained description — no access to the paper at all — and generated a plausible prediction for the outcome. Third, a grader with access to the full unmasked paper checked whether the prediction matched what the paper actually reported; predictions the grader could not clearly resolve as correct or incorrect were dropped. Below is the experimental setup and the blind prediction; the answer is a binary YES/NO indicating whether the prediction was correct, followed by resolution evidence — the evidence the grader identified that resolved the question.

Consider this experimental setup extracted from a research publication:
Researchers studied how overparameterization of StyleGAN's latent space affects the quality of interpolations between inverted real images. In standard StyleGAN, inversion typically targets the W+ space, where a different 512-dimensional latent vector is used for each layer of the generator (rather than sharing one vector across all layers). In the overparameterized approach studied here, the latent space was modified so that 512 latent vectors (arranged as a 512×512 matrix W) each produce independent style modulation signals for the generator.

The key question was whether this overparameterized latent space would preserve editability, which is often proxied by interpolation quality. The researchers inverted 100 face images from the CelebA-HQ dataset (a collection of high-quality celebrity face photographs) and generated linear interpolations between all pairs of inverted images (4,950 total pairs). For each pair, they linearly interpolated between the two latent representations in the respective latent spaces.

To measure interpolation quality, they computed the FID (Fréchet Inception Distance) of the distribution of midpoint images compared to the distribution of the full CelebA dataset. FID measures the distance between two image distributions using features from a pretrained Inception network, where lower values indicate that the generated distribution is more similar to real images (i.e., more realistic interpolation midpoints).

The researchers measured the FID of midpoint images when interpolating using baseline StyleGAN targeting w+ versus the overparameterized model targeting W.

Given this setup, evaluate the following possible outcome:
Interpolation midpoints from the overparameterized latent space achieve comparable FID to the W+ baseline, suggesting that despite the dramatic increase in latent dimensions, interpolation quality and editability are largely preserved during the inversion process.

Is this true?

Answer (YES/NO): YES